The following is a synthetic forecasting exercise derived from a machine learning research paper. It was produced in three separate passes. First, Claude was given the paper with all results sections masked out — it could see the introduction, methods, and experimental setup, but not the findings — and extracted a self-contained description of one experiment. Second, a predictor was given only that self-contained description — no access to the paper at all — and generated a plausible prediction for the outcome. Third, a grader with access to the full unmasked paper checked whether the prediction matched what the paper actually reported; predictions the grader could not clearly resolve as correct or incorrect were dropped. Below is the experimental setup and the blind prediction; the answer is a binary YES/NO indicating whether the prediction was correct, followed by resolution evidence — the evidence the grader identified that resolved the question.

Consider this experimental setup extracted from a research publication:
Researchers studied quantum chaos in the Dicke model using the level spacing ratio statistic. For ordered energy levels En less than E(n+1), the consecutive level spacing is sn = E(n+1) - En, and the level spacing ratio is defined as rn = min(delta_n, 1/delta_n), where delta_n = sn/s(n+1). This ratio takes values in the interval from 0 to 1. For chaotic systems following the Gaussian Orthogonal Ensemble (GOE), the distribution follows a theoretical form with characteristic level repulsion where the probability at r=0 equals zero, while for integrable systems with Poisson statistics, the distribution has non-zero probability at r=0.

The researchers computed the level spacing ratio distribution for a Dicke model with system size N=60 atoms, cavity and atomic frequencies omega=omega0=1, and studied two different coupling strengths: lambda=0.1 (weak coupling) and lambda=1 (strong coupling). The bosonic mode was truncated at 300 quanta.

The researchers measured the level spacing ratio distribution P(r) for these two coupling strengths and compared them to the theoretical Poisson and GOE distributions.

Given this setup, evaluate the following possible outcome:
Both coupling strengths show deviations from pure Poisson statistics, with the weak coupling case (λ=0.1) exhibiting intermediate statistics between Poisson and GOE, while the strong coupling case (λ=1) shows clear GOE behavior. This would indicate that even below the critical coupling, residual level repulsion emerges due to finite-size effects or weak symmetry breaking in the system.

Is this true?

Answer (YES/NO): NO